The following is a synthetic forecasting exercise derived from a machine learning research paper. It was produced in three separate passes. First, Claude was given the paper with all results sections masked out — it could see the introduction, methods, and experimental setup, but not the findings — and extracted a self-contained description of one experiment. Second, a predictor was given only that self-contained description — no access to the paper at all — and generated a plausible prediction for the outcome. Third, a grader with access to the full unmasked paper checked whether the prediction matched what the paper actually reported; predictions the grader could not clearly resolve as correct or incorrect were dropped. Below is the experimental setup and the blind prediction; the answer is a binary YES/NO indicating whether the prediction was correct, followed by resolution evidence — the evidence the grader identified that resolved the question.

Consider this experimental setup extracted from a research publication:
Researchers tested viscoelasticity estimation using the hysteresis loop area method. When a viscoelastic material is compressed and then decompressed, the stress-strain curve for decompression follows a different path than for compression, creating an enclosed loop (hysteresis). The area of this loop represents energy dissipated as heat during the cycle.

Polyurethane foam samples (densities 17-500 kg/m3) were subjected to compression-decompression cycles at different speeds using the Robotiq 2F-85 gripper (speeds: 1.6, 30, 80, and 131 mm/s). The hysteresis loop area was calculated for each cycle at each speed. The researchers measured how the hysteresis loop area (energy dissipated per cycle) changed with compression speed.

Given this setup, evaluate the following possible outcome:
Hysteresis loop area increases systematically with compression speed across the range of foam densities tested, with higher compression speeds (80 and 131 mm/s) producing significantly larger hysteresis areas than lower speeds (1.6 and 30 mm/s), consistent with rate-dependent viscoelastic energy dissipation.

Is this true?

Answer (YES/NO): YES